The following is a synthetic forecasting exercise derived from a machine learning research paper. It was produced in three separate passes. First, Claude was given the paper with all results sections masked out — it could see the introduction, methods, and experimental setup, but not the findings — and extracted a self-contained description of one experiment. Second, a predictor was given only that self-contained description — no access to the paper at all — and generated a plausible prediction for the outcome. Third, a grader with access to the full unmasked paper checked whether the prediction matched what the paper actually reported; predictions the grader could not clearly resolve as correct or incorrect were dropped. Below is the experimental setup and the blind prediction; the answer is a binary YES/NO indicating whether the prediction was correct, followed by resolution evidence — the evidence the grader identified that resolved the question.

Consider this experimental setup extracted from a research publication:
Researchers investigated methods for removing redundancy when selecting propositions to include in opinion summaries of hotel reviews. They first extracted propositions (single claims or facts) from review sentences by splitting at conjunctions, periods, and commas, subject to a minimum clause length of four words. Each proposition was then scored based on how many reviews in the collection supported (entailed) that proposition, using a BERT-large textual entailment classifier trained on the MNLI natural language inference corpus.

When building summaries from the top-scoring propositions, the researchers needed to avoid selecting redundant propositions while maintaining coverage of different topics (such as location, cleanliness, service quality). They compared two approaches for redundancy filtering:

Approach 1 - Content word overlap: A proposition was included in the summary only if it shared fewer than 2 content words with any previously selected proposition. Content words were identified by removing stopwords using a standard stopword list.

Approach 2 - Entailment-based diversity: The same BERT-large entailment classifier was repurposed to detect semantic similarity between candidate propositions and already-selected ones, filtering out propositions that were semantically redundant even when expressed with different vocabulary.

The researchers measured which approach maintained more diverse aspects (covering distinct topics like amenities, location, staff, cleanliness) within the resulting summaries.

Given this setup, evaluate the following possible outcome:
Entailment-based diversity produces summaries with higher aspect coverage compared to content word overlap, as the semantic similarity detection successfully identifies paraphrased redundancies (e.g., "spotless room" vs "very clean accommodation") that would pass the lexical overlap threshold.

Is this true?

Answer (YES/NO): NO